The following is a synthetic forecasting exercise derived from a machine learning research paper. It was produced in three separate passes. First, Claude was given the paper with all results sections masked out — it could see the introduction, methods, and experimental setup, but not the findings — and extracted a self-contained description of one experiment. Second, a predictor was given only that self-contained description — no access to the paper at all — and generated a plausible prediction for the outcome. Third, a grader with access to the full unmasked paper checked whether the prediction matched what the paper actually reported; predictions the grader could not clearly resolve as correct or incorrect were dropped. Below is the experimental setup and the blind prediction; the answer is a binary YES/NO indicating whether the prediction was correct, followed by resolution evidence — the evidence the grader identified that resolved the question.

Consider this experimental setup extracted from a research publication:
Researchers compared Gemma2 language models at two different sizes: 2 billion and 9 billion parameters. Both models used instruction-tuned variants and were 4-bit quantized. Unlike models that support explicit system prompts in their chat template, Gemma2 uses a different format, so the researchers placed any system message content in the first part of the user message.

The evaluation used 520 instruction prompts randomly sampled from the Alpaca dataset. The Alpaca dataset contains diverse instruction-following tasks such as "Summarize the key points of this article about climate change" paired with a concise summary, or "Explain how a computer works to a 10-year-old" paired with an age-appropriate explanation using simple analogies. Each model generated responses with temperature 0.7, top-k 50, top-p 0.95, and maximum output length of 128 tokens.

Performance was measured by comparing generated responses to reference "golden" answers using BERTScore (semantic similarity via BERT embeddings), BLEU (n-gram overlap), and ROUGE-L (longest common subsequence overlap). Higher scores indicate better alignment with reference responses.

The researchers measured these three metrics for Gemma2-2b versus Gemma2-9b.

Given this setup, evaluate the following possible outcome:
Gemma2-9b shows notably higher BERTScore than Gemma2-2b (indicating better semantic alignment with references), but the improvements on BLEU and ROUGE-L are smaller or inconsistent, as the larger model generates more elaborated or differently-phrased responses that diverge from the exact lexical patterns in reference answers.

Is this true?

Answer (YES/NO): NO